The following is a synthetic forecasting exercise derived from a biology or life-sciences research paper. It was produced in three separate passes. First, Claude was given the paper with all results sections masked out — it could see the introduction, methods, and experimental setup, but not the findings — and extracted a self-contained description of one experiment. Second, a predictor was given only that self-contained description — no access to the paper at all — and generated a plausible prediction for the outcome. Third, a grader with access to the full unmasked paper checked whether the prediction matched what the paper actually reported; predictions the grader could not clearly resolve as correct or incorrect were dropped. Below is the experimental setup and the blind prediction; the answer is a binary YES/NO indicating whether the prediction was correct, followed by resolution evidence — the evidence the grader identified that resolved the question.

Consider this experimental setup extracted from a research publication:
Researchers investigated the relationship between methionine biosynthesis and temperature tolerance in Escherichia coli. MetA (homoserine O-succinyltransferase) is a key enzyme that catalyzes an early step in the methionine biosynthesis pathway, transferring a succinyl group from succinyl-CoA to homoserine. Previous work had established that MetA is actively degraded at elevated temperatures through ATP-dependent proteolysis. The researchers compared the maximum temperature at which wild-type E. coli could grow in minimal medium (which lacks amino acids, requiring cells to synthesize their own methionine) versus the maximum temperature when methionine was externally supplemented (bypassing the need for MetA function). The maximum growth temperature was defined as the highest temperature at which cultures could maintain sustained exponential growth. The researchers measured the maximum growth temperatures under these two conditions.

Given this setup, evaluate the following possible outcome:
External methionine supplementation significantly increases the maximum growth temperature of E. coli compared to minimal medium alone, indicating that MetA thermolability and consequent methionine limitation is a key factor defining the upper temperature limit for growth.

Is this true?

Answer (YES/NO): YES